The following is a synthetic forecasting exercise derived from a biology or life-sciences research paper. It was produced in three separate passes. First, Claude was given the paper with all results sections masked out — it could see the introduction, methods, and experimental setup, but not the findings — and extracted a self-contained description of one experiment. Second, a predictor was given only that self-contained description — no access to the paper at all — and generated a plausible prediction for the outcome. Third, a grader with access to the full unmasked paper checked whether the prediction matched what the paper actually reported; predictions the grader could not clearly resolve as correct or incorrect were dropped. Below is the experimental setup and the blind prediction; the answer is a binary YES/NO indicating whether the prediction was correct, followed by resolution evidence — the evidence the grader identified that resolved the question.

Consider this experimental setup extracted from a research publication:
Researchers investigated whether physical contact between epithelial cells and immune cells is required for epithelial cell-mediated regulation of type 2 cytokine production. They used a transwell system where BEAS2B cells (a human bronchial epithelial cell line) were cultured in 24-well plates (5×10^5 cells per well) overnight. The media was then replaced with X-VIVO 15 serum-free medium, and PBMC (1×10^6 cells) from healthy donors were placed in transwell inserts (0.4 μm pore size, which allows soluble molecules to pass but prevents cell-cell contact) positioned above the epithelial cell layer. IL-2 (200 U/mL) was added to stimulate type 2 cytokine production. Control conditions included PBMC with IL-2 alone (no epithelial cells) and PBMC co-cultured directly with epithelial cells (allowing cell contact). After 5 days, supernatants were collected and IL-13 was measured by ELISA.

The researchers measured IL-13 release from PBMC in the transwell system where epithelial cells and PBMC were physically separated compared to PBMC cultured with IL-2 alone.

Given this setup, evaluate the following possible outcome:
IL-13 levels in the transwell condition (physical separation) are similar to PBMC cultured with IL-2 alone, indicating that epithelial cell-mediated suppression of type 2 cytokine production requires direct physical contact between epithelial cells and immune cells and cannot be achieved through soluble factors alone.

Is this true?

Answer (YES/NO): NO